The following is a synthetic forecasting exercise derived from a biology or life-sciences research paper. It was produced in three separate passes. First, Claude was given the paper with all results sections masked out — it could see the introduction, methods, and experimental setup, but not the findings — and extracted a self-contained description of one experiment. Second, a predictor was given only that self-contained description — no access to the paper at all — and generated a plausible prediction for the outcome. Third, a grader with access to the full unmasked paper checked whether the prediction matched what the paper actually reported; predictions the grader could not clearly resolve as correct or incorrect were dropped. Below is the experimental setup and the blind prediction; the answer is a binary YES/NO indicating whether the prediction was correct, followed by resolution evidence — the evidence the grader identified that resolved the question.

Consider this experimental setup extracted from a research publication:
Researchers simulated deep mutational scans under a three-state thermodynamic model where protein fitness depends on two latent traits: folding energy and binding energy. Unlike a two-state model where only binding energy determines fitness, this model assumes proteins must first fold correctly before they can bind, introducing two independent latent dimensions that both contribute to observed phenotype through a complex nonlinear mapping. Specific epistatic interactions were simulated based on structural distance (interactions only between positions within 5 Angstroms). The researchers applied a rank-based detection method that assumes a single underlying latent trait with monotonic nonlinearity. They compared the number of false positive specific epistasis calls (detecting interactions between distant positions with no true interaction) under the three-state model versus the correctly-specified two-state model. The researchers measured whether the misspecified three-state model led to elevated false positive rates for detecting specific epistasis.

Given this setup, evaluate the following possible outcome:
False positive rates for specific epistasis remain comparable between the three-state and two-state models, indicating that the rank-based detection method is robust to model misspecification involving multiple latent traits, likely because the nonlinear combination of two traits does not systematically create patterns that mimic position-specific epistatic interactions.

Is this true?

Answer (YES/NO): NO